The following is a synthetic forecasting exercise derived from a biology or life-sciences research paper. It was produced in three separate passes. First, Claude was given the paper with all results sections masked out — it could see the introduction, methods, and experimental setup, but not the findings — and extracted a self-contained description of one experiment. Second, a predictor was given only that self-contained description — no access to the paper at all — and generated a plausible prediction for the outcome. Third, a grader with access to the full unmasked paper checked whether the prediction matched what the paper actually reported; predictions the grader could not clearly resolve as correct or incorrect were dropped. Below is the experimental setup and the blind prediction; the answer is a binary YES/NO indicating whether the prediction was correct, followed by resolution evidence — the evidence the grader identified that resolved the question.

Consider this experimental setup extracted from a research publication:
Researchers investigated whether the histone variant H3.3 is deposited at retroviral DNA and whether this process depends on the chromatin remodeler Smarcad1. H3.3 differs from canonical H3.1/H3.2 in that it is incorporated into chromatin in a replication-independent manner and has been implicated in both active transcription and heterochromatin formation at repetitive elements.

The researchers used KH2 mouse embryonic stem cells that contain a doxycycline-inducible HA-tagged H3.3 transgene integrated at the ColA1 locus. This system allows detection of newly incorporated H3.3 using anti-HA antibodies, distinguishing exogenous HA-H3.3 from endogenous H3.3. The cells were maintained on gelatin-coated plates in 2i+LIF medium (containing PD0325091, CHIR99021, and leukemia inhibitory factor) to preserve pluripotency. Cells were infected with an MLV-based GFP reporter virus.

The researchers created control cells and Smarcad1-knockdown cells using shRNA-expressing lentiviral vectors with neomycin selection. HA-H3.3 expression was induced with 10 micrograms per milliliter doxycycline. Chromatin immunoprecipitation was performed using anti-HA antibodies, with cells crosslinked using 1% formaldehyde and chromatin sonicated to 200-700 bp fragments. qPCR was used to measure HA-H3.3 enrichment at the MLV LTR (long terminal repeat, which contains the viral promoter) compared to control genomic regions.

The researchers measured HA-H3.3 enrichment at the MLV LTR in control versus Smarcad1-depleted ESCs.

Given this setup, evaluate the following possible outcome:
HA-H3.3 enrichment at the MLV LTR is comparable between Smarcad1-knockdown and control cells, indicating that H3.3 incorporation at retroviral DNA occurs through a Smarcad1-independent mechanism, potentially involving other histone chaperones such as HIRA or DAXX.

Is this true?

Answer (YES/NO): NO